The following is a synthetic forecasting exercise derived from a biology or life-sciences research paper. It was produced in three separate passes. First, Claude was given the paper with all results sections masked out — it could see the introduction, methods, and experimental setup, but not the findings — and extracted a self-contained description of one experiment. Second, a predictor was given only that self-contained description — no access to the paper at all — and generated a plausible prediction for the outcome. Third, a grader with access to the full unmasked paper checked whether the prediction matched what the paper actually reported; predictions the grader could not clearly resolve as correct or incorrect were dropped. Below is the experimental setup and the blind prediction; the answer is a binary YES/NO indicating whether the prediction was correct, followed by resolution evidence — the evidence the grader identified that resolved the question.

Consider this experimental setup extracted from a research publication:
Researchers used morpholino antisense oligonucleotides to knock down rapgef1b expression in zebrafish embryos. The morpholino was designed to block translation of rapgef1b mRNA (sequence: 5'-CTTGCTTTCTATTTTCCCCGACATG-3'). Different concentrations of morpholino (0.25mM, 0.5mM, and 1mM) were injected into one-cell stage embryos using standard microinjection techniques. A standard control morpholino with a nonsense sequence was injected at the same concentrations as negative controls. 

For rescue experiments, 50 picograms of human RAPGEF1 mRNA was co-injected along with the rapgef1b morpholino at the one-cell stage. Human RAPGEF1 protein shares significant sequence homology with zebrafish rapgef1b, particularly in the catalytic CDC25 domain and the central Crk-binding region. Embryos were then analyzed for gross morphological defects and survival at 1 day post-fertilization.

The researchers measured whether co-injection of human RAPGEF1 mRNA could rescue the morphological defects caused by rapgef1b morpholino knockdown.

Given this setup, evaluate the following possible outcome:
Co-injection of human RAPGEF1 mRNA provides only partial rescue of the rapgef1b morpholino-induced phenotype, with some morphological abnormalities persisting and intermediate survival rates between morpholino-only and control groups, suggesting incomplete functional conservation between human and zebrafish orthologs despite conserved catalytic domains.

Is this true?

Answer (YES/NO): YES